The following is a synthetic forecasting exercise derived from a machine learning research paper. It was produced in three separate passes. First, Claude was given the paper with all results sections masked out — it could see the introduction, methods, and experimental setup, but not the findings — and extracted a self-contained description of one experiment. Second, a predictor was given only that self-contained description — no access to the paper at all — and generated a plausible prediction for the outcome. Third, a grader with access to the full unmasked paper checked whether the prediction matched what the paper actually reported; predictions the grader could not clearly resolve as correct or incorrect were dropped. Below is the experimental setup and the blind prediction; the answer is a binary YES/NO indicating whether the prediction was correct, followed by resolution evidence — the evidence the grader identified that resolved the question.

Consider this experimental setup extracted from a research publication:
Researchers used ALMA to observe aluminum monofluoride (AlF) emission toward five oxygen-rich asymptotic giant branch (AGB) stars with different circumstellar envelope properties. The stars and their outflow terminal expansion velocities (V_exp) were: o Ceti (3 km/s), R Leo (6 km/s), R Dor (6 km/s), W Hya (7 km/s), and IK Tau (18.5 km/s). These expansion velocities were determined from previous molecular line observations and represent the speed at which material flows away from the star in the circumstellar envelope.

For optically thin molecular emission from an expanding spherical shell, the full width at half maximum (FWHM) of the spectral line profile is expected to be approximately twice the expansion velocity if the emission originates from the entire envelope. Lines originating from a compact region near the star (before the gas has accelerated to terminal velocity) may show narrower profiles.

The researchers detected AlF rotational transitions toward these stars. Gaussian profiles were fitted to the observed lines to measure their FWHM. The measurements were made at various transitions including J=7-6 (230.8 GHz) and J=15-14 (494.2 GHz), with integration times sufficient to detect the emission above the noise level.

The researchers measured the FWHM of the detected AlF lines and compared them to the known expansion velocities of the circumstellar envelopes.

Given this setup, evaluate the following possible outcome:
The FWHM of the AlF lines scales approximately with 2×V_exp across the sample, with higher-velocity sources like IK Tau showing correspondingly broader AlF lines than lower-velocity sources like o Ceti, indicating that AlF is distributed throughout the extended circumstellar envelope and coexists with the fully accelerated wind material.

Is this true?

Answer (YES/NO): NO